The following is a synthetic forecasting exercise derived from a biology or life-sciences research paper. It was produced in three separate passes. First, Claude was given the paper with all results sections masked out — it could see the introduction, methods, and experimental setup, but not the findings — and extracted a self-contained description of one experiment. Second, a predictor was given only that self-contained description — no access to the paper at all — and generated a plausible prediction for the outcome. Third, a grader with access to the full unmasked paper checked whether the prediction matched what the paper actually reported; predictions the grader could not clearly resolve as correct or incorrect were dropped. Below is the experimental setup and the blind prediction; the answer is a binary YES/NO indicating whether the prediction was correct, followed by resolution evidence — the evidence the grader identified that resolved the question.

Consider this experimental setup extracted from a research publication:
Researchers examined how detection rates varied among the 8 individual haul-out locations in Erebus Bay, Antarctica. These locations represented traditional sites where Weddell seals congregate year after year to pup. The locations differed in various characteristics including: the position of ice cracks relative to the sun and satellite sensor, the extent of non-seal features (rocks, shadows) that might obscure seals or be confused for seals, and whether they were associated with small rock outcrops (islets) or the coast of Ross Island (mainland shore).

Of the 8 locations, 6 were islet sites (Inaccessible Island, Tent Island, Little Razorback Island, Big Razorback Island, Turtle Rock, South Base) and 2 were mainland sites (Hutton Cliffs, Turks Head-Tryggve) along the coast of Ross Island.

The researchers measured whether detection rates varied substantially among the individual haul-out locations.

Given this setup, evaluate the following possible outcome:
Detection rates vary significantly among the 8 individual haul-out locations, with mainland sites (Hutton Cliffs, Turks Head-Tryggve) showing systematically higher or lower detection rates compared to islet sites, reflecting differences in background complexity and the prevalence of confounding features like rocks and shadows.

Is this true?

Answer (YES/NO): YES